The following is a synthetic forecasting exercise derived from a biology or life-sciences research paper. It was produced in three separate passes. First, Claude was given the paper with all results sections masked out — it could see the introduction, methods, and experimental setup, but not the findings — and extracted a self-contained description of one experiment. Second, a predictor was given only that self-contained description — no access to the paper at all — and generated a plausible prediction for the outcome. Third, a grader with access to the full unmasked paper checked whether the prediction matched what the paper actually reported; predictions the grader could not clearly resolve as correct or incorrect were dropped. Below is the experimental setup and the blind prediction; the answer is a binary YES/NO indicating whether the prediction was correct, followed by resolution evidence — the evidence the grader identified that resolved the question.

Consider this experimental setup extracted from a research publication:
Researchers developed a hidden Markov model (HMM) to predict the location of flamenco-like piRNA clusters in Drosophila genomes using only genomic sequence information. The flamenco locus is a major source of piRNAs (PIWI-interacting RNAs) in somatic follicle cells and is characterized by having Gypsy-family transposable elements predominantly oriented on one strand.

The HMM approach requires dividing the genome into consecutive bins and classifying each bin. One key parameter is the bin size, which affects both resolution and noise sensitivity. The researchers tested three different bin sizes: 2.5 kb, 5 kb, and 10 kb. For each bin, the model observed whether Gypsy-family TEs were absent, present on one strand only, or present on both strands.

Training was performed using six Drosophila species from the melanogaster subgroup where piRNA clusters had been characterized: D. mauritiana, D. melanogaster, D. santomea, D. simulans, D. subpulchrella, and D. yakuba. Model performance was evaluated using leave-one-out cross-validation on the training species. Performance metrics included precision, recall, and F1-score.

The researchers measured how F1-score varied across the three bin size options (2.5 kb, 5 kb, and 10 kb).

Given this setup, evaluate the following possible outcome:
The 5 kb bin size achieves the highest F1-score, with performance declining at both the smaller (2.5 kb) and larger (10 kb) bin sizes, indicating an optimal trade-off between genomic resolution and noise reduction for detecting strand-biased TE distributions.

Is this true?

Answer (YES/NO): NO